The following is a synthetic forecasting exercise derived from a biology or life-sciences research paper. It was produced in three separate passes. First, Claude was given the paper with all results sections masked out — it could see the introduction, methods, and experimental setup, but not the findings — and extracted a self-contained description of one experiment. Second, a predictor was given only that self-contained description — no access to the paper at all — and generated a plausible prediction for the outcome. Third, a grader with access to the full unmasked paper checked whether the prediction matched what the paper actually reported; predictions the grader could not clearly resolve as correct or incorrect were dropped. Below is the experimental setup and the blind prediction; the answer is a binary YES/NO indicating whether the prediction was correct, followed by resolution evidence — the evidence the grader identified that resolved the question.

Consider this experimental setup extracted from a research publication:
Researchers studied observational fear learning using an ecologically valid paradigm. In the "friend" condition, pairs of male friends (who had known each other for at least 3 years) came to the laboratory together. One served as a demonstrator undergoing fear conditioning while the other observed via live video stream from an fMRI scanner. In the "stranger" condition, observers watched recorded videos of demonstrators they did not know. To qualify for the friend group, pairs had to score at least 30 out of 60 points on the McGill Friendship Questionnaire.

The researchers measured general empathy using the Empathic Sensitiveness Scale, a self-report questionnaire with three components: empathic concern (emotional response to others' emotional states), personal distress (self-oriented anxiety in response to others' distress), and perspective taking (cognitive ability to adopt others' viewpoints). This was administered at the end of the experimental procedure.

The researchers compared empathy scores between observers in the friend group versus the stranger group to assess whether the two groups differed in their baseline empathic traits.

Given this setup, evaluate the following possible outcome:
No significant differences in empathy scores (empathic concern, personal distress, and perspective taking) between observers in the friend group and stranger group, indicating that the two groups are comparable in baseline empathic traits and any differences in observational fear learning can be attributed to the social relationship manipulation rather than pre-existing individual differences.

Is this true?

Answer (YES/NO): YES